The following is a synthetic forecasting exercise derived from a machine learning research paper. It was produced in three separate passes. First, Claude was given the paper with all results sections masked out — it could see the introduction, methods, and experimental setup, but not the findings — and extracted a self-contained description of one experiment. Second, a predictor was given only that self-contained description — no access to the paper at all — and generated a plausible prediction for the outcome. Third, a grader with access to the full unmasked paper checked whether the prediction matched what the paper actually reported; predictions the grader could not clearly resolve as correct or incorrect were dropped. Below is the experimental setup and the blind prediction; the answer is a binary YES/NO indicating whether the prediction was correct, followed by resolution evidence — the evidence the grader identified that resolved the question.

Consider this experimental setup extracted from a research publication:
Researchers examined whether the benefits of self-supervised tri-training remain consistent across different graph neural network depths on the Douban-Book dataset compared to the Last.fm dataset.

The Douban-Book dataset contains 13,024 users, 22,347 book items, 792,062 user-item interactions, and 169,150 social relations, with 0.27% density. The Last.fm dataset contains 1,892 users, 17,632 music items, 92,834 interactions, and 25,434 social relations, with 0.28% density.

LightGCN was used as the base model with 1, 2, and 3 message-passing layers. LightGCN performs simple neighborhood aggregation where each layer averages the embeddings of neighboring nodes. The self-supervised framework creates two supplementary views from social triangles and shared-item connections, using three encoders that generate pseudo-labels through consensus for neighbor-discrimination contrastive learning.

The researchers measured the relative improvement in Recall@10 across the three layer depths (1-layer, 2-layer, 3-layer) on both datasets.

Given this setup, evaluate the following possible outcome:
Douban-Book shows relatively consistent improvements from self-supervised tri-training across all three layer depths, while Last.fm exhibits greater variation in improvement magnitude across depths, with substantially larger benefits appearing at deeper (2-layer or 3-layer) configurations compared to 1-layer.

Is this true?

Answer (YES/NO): NO